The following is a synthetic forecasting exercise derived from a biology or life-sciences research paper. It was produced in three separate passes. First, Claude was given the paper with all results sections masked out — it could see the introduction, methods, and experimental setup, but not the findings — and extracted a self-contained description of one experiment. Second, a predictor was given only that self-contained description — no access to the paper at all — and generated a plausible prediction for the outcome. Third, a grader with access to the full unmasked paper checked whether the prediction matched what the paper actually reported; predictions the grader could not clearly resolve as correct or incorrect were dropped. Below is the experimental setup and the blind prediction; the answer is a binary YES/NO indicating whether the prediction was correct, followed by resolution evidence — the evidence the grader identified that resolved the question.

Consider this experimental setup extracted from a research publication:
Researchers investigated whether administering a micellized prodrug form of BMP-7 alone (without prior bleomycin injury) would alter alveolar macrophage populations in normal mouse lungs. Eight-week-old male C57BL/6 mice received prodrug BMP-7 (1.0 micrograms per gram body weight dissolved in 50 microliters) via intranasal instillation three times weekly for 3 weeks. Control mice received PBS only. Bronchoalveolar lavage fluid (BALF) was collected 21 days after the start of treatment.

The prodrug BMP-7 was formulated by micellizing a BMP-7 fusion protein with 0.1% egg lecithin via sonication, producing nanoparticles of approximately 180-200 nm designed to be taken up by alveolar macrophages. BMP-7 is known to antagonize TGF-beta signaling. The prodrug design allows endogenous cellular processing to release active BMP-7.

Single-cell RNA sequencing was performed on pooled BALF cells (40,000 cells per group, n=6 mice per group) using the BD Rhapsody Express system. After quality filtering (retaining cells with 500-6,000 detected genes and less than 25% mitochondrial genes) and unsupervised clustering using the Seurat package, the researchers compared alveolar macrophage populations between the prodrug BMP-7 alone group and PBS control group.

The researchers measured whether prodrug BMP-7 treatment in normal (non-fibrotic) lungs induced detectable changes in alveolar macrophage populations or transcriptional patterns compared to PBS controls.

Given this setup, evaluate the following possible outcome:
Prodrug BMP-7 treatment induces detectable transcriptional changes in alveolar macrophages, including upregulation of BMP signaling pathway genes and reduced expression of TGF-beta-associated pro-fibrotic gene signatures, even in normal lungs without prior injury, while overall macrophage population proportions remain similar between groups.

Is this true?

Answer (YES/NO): NO